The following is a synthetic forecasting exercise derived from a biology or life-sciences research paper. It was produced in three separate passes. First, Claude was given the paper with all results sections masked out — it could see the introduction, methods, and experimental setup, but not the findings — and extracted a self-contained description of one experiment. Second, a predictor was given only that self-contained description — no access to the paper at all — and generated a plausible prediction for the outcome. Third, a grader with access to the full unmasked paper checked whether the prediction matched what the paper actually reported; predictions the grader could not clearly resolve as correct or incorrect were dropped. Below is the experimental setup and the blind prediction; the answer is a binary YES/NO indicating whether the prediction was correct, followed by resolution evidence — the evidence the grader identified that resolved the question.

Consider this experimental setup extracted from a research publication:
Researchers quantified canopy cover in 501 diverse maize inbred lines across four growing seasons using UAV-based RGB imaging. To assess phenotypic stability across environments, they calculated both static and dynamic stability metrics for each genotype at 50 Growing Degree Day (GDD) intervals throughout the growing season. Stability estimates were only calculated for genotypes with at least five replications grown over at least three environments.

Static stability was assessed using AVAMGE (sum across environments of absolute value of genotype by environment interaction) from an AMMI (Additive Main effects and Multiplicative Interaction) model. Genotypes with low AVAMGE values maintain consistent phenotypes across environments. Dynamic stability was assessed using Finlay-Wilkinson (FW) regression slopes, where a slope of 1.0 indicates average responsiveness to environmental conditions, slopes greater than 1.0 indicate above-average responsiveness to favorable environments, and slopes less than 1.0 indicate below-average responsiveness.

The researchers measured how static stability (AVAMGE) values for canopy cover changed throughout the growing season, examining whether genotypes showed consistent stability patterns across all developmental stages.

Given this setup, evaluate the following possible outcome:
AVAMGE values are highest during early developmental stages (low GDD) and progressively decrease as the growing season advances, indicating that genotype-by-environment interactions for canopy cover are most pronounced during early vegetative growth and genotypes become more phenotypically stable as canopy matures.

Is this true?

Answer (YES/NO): NO